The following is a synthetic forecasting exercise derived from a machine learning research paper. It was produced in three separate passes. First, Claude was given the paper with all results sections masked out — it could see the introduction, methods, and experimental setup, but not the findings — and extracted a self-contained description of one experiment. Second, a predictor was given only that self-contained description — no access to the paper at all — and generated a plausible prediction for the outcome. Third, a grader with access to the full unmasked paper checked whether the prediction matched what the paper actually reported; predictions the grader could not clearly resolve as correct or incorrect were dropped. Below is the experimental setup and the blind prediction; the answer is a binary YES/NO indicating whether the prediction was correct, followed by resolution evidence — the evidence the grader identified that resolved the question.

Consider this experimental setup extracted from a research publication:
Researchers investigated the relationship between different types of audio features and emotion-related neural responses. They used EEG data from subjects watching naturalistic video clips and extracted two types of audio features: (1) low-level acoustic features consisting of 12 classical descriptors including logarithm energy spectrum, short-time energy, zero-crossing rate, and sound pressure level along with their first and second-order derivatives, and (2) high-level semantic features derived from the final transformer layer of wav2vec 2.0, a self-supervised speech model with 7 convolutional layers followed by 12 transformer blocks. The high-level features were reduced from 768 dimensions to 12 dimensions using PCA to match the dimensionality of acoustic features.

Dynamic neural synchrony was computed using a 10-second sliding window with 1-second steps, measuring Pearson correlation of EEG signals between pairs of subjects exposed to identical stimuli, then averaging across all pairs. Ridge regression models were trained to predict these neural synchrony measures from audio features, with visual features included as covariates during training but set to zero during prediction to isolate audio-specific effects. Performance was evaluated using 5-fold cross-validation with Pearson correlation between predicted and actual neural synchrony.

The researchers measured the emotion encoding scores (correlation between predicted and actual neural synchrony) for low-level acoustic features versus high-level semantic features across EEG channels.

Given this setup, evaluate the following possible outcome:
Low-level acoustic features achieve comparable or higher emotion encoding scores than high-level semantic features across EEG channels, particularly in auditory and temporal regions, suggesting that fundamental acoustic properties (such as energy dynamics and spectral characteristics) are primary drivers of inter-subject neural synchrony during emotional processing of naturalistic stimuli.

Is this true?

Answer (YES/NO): NO